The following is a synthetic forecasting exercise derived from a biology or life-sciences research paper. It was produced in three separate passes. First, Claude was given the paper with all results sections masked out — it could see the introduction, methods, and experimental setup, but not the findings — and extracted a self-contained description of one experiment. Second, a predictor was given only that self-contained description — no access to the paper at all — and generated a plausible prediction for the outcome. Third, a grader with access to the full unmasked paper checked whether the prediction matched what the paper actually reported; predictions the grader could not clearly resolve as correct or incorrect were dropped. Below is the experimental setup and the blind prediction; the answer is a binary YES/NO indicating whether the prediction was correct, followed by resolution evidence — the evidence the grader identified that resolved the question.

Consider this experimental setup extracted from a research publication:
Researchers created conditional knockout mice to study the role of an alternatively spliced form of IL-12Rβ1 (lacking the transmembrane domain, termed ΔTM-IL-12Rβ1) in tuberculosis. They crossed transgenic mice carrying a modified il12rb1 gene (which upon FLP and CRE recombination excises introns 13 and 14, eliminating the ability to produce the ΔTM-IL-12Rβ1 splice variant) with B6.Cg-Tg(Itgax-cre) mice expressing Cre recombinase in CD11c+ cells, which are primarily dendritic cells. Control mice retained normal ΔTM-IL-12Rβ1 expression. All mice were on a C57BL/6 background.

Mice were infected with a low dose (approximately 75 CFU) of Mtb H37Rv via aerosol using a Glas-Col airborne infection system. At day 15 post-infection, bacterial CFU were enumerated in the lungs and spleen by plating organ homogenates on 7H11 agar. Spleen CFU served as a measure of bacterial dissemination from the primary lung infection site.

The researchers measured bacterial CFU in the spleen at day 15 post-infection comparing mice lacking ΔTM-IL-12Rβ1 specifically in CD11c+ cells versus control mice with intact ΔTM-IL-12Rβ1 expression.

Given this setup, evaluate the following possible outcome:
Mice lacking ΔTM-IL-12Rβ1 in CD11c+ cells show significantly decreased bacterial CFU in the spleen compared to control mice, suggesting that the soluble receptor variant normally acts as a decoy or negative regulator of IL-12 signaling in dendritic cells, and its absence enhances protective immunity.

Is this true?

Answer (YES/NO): NO